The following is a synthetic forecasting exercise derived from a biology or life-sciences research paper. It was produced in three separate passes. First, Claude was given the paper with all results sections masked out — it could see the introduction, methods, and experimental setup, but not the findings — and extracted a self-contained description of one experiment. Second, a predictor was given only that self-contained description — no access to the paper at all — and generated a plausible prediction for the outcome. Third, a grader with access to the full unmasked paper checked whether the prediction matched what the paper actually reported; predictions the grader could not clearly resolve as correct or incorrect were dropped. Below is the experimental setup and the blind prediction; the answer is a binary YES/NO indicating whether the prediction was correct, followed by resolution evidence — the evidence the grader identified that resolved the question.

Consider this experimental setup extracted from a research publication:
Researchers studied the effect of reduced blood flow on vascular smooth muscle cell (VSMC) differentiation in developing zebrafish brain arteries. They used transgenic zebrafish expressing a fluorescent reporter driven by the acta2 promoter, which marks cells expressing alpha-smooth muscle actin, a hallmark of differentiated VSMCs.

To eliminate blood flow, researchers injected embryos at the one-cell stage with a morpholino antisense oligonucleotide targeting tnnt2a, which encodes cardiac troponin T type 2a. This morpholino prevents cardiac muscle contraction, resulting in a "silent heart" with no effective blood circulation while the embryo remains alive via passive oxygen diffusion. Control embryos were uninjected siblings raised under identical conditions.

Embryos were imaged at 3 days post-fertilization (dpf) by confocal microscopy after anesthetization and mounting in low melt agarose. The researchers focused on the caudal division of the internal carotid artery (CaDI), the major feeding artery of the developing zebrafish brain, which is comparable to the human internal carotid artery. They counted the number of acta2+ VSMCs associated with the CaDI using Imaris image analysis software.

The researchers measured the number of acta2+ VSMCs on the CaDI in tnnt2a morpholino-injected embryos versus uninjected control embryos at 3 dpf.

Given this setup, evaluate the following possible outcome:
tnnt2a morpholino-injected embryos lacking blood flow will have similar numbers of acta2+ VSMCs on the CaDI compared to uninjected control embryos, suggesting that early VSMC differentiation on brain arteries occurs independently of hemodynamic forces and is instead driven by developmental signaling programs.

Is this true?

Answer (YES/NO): NO